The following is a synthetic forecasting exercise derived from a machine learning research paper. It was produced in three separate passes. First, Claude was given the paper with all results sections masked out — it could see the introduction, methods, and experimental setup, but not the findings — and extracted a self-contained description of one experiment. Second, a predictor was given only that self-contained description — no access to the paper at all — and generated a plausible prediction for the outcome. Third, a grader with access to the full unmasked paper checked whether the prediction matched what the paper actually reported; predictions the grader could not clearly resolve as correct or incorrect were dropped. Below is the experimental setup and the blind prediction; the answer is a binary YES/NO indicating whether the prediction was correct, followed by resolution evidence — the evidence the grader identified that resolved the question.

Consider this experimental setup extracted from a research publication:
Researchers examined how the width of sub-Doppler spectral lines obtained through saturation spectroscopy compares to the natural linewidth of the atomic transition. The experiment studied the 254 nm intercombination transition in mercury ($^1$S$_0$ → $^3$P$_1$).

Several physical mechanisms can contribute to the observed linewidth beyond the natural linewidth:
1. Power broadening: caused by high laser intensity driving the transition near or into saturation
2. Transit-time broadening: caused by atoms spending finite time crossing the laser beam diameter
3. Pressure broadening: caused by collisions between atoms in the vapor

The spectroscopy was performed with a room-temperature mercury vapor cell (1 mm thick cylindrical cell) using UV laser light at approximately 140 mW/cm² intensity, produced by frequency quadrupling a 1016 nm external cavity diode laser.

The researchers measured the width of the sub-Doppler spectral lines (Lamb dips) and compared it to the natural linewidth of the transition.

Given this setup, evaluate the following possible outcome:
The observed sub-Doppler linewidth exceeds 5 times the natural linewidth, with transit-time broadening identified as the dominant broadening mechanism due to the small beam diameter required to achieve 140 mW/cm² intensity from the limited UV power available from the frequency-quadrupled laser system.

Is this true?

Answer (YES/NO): NO